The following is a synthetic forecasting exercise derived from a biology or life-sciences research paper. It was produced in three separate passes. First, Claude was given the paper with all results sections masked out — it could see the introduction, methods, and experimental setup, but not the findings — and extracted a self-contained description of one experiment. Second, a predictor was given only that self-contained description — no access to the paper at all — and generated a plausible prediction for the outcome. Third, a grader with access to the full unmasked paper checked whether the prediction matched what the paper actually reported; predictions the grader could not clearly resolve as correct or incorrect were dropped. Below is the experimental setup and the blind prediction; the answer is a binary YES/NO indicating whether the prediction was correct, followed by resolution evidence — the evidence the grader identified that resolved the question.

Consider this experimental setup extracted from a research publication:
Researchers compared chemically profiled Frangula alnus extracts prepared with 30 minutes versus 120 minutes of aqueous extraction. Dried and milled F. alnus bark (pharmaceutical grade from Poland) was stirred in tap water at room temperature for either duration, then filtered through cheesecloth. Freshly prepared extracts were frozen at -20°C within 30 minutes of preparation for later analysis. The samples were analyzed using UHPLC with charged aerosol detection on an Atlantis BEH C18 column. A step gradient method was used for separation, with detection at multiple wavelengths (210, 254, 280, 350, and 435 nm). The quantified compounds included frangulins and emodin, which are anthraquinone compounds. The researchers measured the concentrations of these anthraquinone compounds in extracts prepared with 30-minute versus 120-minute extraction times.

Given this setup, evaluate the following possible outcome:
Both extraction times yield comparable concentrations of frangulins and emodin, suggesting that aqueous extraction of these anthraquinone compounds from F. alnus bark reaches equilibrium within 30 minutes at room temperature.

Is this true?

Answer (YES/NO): NO